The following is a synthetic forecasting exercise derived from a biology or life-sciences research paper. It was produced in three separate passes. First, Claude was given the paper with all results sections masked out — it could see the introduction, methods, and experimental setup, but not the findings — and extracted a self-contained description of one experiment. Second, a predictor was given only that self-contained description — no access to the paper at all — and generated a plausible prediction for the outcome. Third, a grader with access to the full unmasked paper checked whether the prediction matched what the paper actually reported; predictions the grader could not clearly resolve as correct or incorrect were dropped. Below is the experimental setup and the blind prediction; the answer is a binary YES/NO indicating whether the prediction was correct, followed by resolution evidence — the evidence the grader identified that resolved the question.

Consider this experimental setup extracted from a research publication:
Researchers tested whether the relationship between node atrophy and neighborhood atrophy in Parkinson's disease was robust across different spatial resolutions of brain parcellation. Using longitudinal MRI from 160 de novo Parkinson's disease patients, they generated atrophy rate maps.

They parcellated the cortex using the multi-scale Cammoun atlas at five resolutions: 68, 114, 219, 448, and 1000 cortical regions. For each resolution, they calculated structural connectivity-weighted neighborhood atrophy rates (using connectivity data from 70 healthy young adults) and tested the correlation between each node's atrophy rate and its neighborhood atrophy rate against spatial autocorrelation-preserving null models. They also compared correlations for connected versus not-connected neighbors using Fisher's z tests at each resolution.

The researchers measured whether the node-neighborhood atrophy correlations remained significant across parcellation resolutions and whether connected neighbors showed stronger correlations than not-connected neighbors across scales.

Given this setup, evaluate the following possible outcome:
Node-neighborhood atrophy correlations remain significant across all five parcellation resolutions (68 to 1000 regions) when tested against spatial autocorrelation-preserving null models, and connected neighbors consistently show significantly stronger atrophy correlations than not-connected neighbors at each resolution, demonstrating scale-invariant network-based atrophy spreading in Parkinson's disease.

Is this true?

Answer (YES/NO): NO